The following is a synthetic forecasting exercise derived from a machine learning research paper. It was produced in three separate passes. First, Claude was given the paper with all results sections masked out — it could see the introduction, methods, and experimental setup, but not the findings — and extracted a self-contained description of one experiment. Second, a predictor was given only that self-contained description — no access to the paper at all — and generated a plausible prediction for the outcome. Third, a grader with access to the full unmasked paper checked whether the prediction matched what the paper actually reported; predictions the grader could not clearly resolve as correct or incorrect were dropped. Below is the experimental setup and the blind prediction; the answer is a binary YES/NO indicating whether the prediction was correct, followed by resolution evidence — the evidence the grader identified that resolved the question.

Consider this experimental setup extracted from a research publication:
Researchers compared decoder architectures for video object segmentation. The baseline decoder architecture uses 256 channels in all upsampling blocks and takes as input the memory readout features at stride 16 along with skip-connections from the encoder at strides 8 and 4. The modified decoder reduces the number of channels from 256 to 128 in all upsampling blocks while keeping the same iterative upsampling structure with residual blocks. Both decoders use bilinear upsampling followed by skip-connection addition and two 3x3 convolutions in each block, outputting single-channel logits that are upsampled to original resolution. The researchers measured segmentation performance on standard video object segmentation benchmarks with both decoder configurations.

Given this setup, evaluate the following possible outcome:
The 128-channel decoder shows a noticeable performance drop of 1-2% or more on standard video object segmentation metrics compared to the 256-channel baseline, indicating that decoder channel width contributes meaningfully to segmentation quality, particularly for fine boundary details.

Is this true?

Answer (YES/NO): NO